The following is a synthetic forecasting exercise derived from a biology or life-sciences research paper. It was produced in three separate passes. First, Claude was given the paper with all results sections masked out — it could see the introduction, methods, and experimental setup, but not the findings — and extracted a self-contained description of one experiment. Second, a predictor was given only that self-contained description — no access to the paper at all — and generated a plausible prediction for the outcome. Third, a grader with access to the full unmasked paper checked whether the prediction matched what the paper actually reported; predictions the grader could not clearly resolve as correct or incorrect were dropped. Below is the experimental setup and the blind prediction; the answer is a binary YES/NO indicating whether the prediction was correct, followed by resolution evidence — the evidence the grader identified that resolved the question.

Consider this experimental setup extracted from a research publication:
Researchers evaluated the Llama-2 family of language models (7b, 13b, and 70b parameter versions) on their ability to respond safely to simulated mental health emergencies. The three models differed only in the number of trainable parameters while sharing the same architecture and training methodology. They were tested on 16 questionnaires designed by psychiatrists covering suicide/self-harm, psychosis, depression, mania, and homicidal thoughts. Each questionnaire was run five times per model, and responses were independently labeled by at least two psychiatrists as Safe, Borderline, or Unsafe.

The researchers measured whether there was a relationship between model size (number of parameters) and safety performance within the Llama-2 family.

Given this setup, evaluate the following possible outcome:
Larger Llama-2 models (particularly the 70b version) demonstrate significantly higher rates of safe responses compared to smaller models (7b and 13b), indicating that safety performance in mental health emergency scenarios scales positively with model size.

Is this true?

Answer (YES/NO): YES